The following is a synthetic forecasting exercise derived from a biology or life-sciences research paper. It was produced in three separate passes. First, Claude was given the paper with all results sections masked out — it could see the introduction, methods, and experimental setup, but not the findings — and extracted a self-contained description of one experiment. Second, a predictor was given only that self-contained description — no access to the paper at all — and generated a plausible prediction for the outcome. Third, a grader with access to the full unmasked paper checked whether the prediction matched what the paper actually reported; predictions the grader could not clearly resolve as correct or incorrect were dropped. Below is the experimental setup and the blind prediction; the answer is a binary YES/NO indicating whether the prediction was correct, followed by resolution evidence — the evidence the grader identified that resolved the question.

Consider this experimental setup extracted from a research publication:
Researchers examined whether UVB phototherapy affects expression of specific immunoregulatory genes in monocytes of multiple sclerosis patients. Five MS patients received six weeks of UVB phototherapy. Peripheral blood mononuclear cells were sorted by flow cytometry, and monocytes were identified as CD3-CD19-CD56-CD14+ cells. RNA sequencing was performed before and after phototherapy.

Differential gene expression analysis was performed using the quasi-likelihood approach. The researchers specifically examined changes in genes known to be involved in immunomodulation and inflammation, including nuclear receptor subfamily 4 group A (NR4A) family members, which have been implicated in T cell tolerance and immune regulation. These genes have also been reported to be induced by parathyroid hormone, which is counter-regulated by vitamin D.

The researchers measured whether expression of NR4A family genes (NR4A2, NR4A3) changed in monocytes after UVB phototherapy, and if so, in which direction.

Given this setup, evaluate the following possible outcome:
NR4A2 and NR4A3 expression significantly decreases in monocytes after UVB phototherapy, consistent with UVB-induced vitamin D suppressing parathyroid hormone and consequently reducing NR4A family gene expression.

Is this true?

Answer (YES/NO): YES